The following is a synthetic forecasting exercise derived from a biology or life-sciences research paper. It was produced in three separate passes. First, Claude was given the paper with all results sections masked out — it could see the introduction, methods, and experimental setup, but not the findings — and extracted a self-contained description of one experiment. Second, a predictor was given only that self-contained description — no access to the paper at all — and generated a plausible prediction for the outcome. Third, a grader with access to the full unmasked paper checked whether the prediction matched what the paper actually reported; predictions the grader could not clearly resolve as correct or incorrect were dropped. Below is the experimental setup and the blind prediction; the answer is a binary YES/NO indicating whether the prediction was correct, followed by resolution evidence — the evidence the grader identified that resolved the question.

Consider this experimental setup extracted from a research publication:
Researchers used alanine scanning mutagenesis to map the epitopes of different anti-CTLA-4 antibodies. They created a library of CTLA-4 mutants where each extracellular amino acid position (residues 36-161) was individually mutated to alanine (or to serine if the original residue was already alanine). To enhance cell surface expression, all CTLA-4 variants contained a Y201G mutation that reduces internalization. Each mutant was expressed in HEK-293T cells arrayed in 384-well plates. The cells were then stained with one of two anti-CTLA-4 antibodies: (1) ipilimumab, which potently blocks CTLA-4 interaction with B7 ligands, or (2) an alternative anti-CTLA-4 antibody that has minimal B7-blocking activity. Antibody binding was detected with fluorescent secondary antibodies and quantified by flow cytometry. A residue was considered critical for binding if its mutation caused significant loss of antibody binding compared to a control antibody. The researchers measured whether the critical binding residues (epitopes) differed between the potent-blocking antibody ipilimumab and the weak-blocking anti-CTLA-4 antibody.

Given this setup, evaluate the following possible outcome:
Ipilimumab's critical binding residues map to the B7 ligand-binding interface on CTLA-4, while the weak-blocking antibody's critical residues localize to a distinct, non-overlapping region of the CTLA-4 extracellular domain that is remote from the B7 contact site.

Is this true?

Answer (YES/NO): NO